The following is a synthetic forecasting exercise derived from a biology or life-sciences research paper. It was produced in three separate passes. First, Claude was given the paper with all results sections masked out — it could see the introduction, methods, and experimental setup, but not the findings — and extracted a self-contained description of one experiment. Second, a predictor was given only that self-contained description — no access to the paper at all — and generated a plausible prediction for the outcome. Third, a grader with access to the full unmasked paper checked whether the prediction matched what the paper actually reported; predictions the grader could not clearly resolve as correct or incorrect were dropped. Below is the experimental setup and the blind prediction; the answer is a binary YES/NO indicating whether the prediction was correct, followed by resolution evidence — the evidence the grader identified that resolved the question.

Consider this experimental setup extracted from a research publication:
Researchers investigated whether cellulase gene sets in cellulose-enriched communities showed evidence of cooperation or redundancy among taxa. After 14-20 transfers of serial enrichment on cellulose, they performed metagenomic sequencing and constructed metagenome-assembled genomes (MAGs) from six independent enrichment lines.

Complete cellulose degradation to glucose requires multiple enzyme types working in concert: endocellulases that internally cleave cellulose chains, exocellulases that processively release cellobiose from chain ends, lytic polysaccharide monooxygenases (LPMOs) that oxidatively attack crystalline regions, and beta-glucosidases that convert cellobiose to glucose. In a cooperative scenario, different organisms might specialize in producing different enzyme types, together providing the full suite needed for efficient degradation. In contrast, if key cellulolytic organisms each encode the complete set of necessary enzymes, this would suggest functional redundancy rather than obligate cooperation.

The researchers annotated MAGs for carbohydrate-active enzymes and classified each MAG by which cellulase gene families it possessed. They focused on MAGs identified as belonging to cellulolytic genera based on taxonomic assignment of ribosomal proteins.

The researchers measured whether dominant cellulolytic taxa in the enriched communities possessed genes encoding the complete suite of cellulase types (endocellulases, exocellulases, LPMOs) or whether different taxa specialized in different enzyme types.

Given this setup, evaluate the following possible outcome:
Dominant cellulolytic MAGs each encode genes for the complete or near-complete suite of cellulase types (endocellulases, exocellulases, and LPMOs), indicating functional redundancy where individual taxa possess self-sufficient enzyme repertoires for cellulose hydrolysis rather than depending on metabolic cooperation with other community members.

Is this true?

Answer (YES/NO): YES